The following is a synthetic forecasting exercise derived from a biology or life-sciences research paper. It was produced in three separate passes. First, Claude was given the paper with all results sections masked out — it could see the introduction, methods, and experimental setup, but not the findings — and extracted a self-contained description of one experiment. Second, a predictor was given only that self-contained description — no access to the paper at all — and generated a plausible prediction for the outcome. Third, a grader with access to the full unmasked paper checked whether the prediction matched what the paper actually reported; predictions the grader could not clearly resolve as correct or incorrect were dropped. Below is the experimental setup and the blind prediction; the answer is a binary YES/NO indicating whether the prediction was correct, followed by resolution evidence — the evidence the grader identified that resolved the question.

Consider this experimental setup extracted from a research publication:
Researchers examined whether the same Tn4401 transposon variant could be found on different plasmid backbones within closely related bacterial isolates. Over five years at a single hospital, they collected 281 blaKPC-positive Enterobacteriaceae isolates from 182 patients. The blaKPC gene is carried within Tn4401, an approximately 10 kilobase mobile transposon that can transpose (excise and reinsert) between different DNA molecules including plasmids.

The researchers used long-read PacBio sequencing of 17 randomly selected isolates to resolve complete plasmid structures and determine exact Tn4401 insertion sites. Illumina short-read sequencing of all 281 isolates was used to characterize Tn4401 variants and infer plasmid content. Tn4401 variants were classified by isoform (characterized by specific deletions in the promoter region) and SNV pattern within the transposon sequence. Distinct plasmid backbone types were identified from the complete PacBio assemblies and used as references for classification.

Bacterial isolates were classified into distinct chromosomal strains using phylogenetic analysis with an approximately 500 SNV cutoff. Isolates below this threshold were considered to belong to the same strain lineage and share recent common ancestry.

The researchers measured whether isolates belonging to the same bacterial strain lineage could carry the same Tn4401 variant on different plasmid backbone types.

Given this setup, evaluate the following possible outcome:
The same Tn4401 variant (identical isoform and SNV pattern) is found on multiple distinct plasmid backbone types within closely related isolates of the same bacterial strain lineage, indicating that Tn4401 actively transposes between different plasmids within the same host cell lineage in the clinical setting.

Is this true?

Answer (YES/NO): YES